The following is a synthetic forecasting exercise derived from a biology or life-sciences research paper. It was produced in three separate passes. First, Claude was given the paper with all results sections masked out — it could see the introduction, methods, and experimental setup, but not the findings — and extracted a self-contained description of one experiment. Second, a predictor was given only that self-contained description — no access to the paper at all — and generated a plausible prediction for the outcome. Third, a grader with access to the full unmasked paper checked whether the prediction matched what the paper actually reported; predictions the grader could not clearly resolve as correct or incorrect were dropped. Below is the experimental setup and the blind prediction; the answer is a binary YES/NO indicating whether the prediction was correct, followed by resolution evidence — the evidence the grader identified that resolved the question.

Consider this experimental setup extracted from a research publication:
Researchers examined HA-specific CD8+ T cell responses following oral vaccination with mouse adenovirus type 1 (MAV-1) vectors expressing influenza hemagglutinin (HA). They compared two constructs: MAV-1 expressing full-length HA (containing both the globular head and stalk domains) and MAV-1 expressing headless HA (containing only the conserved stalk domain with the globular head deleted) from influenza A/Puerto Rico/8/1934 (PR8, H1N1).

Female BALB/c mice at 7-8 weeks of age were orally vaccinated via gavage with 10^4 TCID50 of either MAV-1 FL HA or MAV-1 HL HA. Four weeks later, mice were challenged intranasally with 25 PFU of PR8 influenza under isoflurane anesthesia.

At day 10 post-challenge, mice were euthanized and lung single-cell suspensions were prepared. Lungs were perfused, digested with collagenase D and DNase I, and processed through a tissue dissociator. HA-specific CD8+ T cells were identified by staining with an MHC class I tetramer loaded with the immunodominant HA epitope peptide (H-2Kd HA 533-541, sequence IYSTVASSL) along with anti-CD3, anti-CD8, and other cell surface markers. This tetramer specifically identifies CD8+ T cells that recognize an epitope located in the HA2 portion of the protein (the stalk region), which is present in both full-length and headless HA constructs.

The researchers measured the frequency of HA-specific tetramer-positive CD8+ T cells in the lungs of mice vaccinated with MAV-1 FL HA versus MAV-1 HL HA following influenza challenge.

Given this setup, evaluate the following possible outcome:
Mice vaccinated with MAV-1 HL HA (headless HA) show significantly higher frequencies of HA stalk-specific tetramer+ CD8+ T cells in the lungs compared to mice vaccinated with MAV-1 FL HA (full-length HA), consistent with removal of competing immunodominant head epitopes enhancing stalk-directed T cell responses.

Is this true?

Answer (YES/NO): NO